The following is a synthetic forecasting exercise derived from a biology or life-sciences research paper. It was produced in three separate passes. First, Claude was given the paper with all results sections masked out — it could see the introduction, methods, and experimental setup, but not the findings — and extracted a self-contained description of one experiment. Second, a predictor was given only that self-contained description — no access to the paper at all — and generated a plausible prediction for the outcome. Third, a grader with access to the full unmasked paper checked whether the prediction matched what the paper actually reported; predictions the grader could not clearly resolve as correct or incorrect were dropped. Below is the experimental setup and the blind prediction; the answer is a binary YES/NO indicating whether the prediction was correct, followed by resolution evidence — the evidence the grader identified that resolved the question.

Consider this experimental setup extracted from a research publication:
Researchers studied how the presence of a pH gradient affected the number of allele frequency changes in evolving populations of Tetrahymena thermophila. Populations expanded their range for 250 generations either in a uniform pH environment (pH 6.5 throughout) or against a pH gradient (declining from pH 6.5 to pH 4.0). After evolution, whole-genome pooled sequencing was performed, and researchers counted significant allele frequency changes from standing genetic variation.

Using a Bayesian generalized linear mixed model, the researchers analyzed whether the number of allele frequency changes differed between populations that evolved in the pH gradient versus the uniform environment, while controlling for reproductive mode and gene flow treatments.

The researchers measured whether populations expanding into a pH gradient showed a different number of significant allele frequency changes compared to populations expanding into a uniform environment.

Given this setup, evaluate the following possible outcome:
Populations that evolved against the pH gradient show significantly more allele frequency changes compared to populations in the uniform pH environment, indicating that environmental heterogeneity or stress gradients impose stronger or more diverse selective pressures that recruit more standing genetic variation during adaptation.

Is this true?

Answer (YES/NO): NO